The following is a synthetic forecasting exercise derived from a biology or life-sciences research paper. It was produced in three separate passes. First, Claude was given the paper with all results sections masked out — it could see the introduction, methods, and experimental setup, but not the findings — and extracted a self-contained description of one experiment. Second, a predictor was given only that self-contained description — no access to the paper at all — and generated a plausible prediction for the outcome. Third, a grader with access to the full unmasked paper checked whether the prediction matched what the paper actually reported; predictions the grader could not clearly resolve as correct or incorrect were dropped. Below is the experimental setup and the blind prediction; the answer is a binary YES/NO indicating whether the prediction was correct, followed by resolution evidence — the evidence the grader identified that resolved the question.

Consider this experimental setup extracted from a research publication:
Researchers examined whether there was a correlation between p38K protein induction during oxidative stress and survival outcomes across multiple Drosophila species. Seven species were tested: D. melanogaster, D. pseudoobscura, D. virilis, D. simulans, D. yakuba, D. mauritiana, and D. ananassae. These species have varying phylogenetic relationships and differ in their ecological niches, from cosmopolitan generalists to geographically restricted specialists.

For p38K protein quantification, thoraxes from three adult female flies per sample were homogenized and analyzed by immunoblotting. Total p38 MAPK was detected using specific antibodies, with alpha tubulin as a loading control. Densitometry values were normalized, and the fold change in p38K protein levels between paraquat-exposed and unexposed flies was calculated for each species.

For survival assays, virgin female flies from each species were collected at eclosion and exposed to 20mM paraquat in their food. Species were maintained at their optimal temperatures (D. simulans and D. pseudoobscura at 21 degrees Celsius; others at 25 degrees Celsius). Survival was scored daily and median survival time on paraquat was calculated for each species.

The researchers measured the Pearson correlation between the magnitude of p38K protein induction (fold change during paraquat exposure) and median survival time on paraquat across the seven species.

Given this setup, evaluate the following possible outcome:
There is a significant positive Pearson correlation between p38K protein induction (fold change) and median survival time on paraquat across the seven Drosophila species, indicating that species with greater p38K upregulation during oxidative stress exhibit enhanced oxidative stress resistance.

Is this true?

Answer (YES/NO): NO